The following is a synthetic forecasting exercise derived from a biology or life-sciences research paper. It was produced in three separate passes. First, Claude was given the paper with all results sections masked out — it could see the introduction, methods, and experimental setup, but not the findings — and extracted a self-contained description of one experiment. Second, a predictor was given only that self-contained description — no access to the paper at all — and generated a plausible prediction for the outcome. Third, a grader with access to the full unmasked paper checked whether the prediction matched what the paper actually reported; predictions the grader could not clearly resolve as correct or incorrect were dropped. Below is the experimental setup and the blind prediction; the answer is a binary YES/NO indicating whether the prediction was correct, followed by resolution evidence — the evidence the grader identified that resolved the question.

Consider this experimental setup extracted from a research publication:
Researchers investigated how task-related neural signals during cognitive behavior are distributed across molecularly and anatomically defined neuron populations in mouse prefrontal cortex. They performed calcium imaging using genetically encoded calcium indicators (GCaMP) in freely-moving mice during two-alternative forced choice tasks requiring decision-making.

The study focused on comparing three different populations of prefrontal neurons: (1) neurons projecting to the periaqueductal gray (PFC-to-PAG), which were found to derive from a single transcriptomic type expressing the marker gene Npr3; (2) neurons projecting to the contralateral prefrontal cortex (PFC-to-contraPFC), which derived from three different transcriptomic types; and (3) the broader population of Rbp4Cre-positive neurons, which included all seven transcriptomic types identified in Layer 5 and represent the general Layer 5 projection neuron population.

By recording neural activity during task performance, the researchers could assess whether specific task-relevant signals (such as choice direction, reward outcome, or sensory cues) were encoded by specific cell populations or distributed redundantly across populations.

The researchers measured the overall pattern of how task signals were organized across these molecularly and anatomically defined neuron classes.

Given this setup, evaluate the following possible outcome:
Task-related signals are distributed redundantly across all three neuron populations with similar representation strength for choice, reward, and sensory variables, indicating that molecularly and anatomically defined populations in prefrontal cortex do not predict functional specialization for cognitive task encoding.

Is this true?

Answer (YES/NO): NO